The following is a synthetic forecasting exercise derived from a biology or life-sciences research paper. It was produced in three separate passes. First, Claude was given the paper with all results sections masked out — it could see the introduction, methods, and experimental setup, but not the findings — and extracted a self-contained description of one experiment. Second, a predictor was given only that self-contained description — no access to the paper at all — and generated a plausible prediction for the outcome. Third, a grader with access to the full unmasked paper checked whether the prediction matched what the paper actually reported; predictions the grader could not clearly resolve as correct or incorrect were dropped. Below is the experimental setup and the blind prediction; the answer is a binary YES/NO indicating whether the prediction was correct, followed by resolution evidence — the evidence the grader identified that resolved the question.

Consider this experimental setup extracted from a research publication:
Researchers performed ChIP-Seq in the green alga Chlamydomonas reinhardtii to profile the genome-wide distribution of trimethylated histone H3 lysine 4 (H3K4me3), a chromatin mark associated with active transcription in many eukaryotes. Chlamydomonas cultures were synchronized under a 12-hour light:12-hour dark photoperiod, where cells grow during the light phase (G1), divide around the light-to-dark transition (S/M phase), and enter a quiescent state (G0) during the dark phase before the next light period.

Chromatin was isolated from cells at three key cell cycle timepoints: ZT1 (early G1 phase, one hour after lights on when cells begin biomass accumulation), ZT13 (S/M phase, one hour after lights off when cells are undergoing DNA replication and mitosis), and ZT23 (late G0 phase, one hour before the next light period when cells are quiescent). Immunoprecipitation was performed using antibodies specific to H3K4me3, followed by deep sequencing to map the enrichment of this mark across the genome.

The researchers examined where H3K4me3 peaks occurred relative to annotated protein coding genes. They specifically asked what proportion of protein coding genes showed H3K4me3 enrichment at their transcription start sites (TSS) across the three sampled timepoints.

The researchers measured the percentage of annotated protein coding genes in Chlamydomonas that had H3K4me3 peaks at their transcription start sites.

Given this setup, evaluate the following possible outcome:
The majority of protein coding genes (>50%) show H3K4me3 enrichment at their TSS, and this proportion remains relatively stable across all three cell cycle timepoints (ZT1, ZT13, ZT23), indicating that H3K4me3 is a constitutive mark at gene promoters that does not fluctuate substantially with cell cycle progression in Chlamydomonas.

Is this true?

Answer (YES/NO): YES